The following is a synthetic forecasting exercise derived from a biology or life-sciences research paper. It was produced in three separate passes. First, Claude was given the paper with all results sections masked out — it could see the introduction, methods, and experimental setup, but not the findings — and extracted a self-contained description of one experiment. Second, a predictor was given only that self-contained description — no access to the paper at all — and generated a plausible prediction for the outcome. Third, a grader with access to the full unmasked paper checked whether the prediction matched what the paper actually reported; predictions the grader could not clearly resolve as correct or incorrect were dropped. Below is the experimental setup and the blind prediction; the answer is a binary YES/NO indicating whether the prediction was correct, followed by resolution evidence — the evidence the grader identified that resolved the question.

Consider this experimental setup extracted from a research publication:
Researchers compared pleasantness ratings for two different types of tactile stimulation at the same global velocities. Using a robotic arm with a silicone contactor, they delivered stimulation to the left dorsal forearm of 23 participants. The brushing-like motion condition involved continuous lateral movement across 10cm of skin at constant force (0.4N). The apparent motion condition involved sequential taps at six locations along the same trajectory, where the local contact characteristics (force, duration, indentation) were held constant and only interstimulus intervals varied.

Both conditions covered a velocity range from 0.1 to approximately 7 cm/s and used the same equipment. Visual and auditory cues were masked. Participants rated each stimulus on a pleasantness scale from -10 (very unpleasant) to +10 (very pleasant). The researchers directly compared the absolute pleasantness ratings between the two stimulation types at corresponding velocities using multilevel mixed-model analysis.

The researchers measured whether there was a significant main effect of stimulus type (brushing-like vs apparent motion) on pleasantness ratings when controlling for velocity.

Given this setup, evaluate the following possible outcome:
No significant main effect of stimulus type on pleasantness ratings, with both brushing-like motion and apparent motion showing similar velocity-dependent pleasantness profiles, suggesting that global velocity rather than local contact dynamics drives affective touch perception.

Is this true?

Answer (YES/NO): NO